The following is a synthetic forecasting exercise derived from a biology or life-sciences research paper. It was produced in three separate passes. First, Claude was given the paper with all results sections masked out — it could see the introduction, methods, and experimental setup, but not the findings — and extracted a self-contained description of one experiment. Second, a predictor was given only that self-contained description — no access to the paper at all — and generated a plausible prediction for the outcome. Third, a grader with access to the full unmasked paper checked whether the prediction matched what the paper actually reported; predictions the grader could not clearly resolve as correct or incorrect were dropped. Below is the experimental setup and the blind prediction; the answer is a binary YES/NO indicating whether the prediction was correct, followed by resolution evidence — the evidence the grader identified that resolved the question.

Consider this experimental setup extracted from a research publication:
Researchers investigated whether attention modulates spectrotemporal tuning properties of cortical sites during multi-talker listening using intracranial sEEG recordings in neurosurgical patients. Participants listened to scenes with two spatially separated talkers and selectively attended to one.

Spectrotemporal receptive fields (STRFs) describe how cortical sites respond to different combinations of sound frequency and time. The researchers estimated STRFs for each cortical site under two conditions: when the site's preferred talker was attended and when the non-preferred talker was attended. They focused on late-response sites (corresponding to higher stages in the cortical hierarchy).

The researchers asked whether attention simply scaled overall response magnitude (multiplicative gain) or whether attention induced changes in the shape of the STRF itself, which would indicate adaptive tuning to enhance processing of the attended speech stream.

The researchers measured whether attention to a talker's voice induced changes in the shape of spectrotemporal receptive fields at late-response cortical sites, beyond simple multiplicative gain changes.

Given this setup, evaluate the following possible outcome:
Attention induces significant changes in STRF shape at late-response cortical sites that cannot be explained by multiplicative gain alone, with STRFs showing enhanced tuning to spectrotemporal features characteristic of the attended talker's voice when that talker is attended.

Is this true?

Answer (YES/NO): YES